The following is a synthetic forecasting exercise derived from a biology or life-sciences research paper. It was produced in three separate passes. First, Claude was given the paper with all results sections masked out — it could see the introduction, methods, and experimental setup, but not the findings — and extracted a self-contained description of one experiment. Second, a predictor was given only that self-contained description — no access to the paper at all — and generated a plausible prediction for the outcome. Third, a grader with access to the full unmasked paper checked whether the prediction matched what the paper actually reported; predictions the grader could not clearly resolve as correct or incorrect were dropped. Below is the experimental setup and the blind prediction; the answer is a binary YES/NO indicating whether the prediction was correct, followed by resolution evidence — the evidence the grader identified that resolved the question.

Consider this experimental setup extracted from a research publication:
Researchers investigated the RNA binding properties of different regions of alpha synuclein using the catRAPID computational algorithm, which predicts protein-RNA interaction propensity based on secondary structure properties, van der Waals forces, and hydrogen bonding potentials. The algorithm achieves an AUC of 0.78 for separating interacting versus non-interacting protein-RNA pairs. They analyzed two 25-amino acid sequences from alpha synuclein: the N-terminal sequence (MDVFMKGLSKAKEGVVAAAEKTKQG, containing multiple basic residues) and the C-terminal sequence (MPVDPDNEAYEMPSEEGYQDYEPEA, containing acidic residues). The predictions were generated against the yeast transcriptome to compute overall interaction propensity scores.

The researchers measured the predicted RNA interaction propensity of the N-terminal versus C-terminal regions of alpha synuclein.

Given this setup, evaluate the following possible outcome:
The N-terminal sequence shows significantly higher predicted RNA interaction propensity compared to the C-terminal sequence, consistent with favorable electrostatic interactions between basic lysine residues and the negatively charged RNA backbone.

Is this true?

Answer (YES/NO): YES